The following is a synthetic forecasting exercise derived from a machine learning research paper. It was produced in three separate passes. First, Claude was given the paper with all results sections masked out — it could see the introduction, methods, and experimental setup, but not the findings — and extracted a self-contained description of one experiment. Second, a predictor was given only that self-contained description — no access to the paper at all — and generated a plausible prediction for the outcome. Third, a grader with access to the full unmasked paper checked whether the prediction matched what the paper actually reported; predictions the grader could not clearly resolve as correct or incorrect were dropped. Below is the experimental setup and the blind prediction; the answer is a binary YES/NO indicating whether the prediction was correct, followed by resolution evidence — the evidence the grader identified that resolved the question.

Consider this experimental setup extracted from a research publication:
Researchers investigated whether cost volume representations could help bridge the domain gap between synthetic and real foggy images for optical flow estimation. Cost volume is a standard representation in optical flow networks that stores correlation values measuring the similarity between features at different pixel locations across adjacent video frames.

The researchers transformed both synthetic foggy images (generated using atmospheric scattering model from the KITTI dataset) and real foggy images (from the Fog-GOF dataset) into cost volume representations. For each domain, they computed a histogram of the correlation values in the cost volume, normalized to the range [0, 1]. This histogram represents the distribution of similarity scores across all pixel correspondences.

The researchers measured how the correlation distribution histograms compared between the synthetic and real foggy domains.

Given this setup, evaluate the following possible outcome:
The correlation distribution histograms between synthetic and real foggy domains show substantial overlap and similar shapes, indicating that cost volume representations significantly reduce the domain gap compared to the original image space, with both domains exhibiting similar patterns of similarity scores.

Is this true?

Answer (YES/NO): YES